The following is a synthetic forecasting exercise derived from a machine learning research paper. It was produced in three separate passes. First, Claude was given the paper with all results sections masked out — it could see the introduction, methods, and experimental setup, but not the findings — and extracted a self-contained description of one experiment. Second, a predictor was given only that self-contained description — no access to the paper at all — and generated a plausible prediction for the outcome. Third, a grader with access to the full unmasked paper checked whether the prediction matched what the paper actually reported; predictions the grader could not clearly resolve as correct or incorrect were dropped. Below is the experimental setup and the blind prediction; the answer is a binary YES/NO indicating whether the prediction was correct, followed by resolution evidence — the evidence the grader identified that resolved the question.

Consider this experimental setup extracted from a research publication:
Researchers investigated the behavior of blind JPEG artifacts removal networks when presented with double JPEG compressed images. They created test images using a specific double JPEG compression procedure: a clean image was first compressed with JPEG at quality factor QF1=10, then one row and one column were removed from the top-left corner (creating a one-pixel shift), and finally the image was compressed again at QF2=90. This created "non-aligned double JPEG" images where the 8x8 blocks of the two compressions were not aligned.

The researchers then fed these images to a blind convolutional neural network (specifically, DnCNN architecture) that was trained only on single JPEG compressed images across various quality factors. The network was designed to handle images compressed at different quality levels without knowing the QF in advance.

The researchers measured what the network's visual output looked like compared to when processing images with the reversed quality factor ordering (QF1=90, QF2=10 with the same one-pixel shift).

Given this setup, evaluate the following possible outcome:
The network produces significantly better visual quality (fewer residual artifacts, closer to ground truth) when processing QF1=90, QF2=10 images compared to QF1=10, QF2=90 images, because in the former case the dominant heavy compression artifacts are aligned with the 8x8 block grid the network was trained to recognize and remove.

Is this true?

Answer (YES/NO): YES